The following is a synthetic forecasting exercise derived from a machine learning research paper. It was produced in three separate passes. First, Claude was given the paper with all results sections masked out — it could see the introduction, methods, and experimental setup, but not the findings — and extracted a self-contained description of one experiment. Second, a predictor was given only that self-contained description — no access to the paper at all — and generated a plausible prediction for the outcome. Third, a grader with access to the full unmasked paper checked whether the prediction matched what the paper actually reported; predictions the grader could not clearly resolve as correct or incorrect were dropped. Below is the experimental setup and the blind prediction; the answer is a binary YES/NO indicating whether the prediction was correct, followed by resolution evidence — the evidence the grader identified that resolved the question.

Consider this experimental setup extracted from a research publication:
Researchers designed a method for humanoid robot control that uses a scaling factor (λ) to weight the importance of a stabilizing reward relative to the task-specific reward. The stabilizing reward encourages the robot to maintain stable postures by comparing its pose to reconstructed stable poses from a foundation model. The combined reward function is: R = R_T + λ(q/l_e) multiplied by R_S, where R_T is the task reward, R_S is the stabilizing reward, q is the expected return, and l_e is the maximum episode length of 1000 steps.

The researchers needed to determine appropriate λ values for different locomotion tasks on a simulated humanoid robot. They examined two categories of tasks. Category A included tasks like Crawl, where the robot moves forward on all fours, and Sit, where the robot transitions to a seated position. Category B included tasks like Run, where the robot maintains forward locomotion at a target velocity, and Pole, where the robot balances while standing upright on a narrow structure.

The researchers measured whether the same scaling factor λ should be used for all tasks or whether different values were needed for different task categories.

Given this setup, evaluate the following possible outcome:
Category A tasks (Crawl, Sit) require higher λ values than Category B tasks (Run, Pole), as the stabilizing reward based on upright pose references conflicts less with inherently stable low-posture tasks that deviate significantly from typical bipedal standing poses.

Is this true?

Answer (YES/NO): NO